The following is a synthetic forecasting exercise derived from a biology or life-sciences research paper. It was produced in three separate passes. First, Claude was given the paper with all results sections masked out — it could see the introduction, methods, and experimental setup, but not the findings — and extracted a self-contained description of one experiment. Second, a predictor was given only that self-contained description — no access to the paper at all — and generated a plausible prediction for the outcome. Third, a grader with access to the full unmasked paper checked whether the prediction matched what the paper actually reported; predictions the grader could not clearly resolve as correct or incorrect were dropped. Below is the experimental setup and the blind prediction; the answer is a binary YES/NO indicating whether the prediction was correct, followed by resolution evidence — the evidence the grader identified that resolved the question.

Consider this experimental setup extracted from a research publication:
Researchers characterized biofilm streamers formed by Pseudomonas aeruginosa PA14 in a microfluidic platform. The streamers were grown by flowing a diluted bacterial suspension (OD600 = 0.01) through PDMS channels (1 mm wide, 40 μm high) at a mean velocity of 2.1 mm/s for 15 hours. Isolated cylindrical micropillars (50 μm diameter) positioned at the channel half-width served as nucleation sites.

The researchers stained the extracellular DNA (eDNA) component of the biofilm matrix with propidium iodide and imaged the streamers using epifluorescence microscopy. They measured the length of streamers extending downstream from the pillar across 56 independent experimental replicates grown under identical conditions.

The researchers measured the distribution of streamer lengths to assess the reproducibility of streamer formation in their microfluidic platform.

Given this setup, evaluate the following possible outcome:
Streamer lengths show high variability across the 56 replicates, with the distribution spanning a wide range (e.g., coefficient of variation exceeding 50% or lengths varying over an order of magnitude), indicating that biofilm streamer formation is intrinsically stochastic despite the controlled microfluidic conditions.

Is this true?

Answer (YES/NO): NO